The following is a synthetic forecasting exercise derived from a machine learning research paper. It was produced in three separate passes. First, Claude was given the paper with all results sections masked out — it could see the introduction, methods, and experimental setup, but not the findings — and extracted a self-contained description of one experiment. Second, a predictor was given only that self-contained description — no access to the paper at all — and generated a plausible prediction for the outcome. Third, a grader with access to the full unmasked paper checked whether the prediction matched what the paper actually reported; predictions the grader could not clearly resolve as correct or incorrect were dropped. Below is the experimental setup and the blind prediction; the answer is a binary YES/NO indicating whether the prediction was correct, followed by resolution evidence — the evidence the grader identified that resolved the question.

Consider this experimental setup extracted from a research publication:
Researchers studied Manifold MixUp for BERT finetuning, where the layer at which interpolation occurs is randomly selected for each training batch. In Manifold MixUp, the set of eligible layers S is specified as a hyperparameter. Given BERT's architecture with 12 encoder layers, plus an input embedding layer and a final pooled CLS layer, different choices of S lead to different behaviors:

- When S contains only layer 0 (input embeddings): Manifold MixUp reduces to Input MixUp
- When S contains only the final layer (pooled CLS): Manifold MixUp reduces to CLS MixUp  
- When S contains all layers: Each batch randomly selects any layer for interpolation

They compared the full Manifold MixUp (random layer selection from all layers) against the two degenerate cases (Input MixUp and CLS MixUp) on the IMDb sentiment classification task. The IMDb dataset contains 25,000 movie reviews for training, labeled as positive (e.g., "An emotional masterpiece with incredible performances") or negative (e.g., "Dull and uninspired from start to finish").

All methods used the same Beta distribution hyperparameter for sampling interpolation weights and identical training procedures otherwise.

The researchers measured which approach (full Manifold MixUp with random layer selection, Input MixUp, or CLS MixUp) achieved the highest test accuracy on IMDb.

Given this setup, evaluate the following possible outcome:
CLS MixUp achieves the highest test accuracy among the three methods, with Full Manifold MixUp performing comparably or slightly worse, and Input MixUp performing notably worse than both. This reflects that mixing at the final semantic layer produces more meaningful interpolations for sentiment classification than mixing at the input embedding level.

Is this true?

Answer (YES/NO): NO